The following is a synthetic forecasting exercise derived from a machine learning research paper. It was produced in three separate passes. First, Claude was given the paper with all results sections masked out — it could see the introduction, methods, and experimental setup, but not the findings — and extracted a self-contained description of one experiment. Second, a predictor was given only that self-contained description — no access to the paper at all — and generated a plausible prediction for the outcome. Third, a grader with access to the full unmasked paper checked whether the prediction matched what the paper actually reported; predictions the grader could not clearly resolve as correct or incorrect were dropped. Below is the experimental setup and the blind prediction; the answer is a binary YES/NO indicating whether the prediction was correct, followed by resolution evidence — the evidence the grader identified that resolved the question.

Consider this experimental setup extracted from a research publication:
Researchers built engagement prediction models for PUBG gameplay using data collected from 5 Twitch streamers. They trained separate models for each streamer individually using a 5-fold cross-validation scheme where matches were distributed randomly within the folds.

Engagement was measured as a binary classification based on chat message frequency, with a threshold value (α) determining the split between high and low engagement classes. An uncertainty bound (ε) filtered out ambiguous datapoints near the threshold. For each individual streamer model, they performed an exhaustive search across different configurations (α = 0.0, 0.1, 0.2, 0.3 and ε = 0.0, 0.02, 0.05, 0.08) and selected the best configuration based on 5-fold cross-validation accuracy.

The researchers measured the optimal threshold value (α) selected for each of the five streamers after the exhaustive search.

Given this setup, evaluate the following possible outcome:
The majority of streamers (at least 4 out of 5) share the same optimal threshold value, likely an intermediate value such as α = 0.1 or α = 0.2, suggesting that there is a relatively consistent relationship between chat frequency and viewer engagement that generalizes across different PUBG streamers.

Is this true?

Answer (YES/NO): NO